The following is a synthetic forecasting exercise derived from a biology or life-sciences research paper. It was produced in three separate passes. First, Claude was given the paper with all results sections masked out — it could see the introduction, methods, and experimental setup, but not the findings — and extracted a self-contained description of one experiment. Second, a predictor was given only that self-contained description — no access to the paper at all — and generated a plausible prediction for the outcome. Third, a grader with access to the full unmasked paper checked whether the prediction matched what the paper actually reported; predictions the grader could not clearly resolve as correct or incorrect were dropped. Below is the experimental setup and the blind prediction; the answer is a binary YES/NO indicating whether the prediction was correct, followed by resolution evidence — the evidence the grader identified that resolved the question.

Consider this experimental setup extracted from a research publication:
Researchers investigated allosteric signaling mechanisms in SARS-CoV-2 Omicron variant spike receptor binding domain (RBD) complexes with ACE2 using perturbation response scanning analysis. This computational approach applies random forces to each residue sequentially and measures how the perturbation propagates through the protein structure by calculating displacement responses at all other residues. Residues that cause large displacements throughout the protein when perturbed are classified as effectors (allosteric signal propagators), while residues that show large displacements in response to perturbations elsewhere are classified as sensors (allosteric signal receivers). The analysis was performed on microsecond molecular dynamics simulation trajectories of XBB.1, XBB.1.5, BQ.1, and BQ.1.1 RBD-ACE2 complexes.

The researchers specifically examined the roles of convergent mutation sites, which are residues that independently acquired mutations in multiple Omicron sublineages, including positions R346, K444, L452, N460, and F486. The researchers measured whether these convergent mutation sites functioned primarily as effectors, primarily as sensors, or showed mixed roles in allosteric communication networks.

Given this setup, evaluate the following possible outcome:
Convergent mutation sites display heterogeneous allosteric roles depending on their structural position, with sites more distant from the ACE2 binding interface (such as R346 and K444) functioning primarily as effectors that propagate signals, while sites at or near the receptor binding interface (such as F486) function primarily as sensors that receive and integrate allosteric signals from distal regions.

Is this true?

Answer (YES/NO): YES